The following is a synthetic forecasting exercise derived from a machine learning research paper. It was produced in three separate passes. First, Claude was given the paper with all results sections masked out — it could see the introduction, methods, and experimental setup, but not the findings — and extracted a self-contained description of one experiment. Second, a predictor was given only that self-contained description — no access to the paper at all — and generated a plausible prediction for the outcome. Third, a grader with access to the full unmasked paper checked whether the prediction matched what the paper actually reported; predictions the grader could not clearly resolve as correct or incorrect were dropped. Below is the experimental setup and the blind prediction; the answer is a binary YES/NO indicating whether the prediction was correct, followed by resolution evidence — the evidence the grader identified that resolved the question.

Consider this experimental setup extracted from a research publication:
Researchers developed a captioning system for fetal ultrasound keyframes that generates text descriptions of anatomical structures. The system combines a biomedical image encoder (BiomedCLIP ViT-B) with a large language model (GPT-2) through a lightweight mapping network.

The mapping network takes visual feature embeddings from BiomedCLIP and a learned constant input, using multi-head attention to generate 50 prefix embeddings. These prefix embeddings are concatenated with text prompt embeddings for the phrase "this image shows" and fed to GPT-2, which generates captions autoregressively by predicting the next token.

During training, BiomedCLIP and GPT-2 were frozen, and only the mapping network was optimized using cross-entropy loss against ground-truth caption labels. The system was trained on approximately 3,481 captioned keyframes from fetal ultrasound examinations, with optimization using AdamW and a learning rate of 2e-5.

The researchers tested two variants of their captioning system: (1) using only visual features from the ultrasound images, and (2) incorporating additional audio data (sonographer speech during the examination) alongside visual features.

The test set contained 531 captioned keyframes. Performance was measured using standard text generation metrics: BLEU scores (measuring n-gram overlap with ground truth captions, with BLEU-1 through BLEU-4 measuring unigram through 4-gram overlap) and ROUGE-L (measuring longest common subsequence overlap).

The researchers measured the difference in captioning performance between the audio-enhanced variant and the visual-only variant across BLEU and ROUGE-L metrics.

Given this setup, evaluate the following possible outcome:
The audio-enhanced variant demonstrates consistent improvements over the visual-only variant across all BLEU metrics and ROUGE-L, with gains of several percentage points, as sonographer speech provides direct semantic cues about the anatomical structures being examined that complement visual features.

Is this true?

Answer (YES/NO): YES